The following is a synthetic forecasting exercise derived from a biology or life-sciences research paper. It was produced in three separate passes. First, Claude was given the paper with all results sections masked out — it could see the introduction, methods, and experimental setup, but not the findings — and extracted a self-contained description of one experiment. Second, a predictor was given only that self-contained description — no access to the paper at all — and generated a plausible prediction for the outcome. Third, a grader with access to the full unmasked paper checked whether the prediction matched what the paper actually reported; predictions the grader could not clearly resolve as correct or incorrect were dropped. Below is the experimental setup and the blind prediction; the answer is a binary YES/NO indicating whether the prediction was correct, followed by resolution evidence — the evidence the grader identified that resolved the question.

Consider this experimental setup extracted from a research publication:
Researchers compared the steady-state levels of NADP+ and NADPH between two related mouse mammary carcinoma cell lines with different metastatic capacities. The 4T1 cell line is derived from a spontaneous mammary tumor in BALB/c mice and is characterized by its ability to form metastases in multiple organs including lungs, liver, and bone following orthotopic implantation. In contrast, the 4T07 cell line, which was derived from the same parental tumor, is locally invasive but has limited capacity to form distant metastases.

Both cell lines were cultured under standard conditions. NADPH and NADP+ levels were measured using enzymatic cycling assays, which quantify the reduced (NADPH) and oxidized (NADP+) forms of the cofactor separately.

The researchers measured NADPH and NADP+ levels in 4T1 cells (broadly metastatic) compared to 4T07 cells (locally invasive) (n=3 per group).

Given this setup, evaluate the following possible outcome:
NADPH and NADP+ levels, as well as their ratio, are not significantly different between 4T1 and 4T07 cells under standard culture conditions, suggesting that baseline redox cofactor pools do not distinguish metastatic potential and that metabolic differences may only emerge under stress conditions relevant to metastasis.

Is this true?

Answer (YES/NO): NO